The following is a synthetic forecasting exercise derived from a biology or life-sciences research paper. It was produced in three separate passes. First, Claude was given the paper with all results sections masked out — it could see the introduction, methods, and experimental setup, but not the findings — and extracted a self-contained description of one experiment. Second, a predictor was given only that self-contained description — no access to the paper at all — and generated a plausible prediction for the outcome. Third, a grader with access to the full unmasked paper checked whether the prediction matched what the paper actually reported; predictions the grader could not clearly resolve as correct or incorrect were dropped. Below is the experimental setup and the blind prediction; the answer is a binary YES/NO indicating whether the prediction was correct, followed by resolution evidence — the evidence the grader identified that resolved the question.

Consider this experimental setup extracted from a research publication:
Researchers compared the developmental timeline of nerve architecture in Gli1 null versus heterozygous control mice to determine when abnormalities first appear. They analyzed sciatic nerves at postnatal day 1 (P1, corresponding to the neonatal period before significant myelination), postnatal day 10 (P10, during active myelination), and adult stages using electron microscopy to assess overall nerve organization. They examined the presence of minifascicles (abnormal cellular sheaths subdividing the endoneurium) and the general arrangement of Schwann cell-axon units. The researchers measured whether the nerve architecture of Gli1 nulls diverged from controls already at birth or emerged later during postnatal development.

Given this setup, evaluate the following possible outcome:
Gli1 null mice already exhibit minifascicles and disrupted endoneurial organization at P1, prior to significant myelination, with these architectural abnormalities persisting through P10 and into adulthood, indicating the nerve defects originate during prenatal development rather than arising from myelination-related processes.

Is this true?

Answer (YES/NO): NO